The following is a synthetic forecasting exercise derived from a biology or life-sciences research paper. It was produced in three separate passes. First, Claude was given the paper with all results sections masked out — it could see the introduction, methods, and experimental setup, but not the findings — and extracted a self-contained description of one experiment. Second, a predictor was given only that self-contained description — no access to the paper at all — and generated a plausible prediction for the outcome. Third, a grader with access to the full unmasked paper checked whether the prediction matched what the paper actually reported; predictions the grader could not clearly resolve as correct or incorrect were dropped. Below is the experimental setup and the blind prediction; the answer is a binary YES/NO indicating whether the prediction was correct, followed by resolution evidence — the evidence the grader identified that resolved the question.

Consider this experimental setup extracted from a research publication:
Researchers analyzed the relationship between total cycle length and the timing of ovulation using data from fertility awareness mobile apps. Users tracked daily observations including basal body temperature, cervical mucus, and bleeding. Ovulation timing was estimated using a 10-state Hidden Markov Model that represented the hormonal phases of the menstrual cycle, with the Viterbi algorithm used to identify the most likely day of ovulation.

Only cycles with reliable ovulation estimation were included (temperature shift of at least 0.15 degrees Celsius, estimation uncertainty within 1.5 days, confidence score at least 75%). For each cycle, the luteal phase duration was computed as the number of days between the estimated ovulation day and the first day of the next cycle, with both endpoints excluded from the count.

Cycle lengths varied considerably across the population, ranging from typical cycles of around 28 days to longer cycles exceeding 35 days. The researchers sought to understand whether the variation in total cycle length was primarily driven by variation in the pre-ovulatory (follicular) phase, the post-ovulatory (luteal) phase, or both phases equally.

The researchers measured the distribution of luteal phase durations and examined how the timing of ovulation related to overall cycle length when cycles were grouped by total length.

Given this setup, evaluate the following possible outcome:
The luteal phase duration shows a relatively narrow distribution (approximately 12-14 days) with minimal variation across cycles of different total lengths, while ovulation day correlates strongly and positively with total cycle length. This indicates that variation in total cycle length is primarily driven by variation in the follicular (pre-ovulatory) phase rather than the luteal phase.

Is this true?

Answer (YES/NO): YES